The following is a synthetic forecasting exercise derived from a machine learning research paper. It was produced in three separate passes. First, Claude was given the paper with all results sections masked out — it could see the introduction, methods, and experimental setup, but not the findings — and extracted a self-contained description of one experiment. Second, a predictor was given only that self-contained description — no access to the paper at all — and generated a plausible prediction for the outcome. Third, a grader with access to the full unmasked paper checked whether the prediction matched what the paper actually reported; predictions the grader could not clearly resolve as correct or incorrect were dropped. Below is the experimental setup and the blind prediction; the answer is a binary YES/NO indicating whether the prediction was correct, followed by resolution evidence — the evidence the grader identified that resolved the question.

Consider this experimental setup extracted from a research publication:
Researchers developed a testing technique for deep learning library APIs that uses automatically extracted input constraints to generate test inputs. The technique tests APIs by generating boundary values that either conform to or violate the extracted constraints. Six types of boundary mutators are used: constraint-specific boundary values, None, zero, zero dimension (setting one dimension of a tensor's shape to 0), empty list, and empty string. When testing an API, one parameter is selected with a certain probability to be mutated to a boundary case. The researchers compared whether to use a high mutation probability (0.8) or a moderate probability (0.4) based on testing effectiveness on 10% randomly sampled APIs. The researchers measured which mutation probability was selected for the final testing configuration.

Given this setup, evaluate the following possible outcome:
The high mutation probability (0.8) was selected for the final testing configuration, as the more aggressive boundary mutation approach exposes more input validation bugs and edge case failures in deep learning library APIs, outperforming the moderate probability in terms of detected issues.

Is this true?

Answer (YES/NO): NO